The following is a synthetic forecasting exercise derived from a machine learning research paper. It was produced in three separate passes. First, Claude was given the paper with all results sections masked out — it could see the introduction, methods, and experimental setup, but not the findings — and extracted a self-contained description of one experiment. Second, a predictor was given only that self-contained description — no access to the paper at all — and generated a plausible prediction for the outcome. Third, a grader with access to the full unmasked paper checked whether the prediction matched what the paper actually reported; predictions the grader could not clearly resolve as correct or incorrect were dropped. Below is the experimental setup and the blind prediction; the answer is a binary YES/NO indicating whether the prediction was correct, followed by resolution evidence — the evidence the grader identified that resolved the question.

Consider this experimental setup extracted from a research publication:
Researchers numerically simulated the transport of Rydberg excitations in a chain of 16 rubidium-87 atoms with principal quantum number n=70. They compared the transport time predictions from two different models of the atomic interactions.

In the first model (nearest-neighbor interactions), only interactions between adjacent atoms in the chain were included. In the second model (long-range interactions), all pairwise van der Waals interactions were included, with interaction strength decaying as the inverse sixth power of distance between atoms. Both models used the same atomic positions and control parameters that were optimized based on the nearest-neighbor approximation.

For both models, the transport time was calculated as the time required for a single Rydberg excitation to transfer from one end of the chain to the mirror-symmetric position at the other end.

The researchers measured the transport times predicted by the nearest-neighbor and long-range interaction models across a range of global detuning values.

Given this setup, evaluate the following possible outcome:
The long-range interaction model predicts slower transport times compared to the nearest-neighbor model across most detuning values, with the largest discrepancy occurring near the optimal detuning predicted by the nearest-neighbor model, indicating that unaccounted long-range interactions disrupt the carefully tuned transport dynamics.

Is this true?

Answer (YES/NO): NO